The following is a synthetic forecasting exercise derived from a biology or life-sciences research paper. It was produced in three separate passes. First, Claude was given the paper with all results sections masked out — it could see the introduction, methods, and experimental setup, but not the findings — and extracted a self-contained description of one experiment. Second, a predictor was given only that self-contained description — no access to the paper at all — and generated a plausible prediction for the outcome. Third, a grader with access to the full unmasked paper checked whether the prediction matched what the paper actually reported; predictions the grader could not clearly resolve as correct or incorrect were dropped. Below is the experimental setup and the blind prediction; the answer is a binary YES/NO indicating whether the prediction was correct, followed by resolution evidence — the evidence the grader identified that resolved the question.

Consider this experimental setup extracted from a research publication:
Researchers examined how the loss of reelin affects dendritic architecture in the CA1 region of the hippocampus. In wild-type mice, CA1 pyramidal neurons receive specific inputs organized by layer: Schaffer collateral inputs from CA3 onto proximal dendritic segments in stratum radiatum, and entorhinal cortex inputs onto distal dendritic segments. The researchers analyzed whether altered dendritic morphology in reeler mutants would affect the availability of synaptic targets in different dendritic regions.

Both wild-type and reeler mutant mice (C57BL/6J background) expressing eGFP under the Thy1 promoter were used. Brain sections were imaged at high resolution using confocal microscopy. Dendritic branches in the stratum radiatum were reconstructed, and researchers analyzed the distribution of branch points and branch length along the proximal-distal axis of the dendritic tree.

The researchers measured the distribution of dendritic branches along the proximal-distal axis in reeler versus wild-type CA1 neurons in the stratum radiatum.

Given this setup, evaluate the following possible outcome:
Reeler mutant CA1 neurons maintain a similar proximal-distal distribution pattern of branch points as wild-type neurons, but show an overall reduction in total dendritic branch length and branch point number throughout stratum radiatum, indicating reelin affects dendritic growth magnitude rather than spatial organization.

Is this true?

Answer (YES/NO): NO